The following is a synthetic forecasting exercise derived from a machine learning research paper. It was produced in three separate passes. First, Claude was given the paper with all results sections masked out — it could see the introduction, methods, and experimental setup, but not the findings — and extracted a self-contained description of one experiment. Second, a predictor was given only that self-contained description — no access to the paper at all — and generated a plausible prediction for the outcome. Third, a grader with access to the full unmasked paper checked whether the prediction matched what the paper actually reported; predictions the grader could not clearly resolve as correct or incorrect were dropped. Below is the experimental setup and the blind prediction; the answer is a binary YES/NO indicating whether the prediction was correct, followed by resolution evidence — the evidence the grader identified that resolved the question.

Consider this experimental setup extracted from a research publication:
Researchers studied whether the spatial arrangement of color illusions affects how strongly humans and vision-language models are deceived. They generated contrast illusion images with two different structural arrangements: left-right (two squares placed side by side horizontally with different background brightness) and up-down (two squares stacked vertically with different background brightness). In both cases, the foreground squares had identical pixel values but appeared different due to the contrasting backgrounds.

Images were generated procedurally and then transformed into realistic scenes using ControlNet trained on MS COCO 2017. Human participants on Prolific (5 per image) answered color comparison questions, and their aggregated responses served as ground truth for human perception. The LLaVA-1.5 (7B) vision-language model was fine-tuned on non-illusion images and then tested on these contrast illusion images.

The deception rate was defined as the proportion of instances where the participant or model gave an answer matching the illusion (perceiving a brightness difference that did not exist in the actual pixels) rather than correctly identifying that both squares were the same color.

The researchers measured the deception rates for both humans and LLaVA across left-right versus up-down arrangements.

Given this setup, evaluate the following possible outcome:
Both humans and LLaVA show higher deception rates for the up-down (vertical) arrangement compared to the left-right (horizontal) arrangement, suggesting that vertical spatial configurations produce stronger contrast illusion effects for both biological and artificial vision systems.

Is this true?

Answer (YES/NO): NO